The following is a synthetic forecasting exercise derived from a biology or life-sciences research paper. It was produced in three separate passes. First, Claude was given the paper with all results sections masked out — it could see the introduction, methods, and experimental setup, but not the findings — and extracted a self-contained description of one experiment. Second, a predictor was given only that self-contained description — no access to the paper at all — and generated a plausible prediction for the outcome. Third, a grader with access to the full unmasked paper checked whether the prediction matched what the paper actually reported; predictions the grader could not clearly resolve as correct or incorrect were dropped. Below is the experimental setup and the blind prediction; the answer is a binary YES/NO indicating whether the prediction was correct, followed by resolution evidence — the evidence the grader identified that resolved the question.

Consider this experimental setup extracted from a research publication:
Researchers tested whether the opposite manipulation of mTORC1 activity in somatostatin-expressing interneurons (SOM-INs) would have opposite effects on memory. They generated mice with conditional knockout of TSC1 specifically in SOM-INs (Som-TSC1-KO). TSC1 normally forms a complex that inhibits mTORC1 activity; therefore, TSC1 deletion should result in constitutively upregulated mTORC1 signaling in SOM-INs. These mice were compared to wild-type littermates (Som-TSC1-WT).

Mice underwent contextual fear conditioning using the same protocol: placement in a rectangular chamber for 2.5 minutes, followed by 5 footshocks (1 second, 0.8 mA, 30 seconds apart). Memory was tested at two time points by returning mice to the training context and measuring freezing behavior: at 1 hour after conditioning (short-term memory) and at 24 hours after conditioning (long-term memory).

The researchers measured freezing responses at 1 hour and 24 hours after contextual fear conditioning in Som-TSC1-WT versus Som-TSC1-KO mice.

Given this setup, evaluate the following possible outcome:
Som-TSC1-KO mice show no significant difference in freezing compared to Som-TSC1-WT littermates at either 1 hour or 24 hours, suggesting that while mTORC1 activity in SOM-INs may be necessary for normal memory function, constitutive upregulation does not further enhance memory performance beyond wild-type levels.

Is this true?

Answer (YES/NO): NO